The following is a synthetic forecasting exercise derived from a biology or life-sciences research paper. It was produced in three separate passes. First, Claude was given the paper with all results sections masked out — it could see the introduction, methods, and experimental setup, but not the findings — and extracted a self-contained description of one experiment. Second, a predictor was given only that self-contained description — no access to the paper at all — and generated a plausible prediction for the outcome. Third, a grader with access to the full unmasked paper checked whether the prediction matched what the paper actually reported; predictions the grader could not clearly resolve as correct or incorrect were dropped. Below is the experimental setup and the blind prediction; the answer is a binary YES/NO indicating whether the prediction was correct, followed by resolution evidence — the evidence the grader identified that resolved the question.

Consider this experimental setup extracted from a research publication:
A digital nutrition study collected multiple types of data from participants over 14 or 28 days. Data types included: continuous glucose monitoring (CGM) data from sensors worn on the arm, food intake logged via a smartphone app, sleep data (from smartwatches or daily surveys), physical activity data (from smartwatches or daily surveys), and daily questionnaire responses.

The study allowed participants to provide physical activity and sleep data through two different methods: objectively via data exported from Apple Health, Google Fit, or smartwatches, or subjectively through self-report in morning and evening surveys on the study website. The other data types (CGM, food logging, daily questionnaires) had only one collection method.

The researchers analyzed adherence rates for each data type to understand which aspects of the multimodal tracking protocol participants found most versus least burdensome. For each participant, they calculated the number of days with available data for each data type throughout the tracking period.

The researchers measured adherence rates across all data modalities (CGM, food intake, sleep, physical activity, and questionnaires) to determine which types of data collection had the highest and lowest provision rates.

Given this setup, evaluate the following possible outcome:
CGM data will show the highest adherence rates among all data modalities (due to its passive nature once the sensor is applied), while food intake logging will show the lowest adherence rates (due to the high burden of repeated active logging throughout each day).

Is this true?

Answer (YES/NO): NO